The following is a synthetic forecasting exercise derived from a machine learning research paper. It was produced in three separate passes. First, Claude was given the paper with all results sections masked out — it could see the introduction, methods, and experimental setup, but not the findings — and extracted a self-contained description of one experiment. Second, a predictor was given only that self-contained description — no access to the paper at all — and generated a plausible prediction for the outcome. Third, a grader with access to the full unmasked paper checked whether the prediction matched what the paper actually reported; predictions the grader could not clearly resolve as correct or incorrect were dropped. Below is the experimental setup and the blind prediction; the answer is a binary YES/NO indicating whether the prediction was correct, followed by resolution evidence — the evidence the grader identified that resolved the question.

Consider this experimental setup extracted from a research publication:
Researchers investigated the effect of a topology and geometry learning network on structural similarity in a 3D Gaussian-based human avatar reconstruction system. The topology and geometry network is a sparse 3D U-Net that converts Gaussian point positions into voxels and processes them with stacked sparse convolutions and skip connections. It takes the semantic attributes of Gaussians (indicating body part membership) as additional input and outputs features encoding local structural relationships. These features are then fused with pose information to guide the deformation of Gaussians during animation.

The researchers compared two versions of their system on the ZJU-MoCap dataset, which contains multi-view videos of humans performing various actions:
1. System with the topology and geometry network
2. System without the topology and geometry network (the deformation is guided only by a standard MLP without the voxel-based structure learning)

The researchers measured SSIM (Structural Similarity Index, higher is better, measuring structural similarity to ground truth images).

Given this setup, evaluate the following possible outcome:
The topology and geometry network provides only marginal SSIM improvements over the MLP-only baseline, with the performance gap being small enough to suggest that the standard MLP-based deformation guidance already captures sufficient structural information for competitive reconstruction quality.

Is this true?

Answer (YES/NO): NO